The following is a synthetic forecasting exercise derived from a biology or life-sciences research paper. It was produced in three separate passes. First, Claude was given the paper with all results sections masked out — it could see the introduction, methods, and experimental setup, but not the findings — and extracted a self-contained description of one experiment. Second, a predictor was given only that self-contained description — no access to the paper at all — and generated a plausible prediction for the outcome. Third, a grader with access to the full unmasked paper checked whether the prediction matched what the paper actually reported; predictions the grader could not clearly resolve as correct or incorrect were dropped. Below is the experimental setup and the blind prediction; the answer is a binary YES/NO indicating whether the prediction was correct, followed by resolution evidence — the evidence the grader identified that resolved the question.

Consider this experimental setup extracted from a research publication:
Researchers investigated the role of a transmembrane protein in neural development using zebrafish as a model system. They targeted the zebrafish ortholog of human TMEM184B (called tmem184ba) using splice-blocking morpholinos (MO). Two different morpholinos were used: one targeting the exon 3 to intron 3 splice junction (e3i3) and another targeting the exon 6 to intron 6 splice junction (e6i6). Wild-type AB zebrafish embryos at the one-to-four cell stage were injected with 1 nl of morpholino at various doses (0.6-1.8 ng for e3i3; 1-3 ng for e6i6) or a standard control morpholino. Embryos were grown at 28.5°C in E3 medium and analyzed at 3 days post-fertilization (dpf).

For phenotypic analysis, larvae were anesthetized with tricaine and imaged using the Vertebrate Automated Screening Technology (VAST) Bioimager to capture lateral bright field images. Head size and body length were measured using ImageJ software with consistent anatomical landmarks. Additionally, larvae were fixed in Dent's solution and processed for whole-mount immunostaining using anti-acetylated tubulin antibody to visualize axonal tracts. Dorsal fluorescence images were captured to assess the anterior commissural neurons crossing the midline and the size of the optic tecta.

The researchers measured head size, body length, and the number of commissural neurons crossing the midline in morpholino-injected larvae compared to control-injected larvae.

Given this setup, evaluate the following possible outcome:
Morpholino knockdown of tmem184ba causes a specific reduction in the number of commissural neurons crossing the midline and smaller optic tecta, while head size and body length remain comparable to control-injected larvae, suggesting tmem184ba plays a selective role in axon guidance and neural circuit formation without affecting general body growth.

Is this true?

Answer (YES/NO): NO